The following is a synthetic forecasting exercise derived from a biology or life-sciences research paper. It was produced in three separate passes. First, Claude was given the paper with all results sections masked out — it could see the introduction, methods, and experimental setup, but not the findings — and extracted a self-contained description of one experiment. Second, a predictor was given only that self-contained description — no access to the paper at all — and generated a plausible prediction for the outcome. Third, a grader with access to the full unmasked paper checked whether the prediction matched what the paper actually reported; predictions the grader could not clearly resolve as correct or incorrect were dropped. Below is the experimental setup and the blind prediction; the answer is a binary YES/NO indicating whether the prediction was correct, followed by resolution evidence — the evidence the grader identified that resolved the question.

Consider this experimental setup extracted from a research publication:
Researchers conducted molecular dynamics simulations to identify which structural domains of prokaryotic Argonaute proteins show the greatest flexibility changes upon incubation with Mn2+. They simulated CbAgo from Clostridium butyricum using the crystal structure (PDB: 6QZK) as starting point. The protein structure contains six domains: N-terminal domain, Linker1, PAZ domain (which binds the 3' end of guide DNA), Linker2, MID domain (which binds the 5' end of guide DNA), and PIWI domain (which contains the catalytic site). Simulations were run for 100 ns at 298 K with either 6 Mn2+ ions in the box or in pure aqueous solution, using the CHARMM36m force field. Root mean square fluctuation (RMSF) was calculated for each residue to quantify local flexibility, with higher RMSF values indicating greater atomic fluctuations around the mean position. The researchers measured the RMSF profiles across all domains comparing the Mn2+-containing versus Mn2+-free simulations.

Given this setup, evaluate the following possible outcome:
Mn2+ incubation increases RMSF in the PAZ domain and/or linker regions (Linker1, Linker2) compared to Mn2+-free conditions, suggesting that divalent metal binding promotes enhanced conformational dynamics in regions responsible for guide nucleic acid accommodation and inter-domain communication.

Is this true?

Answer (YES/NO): YES